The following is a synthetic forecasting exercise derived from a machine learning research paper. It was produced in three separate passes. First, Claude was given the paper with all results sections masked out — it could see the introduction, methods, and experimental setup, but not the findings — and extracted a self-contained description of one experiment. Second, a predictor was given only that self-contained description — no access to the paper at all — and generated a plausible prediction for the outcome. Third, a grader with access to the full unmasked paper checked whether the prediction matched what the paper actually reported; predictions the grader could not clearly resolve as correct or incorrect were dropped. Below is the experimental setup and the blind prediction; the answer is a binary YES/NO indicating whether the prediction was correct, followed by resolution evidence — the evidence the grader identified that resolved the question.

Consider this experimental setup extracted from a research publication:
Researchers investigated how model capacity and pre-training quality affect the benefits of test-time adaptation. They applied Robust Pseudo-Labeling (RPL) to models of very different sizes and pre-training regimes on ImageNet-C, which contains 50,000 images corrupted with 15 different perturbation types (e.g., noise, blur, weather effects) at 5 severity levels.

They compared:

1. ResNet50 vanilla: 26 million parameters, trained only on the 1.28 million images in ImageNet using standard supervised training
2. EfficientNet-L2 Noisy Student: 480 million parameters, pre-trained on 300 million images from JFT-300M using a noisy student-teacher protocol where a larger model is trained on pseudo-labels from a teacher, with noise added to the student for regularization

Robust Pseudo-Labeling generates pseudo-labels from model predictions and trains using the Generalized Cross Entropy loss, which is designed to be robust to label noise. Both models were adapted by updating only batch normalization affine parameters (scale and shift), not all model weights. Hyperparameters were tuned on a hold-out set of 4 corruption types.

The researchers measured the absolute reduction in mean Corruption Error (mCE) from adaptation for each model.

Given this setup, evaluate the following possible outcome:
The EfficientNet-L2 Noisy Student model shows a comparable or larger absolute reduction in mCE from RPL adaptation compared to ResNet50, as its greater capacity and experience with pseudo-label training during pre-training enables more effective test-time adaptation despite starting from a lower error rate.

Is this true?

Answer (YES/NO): NO